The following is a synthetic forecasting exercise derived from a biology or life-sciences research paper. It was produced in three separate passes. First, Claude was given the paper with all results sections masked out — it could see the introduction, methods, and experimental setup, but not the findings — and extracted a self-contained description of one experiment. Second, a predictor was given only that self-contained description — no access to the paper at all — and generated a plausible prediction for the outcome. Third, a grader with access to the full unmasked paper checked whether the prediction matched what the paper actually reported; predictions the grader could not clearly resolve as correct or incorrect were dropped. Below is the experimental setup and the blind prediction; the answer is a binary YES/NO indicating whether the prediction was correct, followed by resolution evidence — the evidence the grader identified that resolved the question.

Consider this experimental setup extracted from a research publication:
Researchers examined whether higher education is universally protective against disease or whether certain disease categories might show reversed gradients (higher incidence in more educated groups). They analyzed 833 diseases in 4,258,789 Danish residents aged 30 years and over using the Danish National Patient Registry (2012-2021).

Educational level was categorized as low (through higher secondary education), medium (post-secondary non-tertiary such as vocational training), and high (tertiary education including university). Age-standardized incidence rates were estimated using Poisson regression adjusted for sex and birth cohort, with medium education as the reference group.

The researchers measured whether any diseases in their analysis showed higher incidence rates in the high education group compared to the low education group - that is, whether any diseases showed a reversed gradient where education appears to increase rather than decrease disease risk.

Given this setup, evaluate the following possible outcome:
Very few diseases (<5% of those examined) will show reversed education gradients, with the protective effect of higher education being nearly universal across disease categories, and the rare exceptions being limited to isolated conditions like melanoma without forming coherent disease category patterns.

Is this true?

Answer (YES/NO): NO